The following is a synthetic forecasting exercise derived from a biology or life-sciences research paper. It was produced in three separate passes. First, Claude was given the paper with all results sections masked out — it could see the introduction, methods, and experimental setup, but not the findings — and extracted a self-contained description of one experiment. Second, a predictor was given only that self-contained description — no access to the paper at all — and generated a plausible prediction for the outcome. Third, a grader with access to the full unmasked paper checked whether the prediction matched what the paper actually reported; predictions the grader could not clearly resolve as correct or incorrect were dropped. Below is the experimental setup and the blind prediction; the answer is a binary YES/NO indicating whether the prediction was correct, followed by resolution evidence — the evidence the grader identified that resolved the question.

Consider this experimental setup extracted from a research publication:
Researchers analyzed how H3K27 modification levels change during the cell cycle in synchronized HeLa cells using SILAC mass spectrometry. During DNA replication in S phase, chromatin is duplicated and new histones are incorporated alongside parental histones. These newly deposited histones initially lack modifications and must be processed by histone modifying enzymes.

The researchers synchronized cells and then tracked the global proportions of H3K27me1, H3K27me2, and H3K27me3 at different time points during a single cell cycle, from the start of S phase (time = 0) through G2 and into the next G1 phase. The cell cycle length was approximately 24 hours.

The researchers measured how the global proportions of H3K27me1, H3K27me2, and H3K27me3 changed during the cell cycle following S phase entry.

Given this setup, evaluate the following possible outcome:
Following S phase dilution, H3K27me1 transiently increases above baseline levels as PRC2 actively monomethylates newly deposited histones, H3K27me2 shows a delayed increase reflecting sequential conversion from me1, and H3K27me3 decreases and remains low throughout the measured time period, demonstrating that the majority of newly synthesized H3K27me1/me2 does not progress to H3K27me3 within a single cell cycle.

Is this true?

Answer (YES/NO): NO